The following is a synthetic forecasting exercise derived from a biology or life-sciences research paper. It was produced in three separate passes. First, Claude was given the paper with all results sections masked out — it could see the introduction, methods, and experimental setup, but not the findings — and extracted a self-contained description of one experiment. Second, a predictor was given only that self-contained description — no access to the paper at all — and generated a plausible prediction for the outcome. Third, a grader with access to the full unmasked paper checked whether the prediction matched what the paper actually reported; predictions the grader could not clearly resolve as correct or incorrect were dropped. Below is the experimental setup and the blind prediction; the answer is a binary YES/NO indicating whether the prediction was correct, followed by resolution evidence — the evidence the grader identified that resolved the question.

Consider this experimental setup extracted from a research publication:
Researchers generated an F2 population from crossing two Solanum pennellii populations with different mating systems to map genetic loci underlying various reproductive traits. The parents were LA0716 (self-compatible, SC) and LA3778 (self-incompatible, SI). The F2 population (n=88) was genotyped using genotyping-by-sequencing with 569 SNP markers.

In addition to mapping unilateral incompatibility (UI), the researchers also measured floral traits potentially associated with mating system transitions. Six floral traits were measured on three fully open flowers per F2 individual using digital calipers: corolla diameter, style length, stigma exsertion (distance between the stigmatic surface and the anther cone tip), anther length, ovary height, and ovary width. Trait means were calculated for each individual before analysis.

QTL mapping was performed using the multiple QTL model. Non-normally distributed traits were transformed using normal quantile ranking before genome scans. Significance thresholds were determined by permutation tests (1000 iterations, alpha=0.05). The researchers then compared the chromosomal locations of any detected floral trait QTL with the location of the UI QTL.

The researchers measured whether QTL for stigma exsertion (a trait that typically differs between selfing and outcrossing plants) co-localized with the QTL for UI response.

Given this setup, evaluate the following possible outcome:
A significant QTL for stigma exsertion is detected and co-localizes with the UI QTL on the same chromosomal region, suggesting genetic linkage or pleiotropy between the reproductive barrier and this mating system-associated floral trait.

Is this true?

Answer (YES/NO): NO